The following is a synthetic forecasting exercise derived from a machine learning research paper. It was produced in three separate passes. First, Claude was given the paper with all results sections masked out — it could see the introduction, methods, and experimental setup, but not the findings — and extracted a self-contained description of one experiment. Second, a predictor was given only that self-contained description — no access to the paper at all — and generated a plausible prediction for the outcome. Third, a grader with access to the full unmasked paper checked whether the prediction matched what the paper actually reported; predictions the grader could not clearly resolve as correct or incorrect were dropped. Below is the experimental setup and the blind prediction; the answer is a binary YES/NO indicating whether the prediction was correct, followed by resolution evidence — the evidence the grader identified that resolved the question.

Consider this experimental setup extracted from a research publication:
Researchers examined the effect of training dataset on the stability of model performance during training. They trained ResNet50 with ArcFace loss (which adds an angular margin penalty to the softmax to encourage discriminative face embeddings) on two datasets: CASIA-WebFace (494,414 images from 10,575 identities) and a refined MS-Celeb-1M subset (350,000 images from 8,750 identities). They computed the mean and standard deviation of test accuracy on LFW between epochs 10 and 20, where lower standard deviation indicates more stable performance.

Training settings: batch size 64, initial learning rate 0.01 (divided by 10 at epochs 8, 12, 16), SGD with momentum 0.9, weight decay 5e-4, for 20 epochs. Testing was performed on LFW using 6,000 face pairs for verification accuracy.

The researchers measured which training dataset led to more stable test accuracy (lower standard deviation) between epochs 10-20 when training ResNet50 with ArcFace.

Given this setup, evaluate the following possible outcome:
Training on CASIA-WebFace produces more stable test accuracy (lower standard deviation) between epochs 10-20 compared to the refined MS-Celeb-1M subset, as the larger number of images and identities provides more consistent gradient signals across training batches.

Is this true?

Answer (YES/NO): YES